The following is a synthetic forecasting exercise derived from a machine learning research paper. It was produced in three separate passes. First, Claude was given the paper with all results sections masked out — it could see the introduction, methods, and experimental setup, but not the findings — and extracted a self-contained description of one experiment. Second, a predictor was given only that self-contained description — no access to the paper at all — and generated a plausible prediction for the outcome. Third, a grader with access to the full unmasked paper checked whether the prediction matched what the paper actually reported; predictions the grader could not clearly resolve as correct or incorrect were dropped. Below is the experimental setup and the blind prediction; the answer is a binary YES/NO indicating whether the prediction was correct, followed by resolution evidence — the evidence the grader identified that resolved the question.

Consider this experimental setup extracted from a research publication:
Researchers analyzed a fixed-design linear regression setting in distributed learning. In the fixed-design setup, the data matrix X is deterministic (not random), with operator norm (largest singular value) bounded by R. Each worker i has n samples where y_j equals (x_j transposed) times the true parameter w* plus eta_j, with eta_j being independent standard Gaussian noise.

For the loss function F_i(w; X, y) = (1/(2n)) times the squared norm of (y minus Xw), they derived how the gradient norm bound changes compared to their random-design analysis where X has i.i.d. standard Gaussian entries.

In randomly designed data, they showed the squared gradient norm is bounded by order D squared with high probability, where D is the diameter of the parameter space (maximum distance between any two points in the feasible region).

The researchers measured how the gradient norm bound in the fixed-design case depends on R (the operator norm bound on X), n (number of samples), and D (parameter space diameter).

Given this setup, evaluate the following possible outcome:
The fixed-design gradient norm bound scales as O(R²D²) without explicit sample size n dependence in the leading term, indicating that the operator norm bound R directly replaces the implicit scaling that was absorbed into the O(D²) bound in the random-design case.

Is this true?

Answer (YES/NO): NO